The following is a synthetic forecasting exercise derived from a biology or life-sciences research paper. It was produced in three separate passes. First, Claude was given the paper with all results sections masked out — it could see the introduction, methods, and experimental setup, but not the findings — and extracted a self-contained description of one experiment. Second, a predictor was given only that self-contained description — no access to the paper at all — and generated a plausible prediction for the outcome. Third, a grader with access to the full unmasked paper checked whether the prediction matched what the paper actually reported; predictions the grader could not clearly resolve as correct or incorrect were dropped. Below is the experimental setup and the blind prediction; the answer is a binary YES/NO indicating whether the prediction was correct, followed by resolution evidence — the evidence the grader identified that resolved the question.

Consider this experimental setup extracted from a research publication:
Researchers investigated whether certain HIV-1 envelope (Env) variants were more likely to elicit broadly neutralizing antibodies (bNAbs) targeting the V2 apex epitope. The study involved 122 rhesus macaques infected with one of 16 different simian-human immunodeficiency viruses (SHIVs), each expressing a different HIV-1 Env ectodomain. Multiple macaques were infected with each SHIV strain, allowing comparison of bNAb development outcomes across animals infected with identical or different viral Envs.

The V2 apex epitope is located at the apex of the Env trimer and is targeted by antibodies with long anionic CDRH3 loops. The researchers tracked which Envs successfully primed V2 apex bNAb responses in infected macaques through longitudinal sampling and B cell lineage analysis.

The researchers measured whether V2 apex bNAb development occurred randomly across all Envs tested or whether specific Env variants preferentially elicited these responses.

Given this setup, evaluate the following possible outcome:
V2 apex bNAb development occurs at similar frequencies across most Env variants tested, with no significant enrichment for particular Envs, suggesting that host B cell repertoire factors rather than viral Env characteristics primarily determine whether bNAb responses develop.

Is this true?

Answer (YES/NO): NO